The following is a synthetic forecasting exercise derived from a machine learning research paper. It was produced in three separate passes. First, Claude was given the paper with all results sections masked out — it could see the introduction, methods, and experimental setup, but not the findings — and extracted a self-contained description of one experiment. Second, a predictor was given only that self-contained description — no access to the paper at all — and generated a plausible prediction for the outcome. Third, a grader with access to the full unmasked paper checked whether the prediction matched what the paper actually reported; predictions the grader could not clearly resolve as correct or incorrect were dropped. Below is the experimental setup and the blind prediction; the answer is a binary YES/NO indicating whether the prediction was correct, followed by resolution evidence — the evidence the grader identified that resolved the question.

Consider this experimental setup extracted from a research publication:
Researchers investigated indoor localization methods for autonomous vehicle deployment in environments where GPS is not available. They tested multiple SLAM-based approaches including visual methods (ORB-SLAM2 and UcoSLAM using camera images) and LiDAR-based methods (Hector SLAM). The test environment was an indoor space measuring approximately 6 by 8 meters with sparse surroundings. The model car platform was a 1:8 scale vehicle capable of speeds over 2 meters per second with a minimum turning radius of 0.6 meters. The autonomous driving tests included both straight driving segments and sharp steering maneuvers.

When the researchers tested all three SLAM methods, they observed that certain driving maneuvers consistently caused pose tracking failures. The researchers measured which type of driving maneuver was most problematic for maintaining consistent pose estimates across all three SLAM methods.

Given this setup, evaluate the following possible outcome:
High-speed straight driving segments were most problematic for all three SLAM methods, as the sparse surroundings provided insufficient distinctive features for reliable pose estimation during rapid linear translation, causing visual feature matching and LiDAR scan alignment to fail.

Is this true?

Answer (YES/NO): NO